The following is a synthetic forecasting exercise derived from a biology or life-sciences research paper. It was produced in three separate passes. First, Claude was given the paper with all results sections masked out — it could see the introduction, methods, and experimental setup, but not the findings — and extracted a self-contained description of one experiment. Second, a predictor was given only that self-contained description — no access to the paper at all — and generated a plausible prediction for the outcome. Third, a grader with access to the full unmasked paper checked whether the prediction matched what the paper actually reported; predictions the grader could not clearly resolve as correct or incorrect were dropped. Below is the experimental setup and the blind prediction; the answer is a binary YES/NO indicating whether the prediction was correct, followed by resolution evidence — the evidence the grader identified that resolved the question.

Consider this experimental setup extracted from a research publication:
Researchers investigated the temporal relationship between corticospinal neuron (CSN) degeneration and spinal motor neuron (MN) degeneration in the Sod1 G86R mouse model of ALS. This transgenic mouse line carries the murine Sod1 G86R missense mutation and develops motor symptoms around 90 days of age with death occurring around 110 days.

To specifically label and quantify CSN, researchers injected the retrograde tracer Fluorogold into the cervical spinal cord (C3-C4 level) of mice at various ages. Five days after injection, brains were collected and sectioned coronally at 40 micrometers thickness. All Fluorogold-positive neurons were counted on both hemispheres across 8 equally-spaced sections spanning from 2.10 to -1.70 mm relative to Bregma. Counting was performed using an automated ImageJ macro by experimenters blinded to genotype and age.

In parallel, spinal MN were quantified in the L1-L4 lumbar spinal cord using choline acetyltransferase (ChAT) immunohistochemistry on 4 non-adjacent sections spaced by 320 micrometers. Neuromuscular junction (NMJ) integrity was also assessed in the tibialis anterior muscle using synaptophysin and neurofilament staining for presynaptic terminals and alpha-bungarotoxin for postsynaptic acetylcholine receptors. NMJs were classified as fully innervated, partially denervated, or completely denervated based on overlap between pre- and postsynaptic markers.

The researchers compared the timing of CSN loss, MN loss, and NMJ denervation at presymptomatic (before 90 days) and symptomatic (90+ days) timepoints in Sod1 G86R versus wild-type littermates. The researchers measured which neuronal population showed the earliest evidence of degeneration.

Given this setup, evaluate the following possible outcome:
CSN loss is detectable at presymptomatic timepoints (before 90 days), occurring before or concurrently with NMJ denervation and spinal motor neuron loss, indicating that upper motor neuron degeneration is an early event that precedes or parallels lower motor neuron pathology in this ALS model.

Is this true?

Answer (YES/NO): YES